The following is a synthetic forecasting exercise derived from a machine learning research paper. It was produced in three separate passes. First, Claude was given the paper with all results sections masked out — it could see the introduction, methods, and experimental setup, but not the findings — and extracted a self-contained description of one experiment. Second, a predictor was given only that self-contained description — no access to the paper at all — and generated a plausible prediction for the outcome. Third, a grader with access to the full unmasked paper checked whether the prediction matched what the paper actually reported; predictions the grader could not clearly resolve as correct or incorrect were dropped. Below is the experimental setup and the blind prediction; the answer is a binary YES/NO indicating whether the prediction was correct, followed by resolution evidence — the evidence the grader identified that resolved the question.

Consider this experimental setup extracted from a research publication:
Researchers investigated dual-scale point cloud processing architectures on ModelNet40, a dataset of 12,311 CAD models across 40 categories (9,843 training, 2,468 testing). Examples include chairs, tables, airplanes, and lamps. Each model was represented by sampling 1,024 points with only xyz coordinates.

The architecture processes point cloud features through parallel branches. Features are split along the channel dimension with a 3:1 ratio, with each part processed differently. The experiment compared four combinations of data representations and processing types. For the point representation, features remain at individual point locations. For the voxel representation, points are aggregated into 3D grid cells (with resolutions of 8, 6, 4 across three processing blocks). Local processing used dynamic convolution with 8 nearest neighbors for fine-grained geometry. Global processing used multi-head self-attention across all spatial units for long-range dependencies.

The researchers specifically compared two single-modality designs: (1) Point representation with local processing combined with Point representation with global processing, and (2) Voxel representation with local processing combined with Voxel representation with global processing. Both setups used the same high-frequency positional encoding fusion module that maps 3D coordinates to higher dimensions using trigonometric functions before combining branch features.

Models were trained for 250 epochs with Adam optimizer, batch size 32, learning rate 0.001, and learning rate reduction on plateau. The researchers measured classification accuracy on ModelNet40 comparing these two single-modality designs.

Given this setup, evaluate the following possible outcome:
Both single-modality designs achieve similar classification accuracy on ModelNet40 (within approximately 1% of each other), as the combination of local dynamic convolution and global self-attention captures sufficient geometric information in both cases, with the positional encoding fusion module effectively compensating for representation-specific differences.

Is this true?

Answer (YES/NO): YES